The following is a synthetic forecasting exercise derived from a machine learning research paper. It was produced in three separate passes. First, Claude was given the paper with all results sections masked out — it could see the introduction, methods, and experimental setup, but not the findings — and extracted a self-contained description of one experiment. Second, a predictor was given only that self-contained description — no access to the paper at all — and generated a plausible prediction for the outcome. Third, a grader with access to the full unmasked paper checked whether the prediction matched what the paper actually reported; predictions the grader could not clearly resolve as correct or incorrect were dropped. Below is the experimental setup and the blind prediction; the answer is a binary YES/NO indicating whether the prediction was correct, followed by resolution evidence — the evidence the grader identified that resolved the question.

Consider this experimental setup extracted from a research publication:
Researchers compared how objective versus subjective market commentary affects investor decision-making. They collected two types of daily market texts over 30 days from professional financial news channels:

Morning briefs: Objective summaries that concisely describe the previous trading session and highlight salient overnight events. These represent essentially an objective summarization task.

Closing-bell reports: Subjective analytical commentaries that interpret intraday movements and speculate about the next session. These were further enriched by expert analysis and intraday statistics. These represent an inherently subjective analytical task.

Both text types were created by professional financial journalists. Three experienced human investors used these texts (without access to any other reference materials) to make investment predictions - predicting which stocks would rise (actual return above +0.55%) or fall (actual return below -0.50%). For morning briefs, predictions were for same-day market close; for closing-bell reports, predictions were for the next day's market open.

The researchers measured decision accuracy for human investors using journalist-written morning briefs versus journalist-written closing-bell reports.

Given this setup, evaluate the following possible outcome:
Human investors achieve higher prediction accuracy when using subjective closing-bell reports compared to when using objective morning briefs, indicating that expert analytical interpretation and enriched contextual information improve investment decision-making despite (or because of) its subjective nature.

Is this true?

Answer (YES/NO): NO